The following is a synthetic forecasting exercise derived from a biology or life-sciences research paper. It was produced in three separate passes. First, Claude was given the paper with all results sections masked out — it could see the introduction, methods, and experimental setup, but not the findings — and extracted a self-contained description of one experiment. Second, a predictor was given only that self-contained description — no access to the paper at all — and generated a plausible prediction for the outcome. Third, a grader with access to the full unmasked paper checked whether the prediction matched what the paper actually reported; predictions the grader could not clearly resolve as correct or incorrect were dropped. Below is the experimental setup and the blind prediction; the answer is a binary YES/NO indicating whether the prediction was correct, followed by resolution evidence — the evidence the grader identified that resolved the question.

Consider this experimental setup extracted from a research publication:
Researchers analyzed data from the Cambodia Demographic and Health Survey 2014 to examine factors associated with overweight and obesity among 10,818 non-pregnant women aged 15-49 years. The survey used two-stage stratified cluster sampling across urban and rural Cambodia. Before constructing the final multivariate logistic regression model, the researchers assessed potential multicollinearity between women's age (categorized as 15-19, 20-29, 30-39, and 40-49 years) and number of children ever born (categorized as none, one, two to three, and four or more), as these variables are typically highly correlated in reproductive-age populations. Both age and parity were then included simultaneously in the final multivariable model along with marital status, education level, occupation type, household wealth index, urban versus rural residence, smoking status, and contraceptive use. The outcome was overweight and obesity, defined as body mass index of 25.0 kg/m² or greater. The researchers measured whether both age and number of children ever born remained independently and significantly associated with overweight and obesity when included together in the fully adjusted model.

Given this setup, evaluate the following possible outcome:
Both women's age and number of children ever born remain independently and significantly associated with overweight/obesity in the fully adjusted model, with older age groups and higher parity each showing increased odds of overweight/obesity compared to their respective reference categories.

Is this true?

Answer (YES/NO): YES